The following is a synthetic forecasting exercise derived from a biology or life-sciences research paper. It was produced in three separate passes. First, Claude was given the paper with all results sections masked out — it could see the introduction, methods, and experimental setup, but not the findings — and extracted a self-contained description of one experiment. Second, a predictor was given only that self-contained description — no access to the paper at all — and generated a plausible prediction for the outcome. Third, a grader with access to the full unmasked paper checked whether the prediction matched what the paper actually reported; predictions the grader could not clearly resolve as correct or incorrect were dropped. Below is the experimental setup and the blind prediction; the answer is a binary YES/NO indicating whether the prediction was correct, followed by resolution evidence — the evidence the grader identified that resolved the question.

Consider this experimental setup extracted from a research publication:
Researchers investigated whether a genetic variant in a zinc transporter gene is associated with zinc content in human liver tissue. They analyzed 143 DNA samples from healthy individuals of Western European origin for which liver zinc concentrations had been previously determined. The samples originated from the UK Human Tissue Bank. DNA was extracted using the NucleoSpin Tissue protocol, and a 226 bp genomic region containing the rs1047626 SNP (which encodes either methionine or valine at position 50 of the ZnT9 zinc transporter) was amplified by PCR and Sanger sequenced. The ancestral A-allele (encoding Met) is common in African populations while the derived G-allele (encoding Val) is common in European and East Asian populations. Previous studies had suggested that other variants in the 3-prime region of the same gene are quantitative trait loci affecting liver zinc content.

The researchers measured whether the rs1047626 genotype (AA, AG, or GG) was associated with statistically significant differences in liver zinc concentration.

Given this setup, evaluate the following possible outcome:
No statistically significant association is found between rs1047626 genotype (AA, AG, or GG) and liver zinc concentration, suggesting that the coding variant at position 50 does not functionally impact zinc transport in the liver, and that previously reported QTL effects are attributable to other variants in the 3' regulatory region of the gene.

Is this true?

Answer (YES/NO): YES